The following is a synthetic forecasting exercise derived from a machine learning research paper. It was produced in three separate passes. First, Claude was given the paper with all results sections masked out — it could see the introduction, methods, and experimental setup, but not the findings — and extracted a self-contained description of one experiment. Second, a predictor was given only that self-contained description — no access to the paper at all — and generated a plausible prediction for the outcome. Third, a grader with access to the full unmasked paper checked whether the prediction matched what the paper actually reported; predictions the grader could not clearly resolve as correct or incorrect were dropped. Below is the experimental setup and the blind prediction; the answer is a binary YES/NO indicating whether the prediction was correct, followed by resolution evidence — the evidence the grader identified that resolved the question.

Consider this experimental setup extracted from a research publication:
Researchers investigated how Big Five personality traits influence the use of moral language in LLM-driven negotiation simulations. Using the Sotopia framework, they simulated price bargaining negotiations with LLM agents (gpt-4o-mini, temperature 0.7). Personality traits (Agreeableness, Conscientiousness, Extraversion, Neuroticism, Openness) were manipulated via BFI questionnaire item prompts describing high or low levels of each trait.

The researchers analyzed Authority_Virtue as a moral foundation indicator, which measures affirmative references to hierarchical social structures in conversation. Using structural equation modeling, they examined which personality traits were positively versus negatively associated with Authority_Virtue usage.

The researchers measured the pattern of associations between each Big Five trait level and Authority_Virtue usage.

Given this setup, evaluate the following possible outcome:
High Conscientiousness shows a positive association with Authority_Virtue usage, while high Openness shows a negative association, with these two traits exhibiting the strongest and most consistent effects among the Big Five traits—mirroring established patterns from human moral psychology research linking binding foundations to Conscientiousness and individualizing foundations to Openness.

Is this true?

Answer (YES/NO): NO